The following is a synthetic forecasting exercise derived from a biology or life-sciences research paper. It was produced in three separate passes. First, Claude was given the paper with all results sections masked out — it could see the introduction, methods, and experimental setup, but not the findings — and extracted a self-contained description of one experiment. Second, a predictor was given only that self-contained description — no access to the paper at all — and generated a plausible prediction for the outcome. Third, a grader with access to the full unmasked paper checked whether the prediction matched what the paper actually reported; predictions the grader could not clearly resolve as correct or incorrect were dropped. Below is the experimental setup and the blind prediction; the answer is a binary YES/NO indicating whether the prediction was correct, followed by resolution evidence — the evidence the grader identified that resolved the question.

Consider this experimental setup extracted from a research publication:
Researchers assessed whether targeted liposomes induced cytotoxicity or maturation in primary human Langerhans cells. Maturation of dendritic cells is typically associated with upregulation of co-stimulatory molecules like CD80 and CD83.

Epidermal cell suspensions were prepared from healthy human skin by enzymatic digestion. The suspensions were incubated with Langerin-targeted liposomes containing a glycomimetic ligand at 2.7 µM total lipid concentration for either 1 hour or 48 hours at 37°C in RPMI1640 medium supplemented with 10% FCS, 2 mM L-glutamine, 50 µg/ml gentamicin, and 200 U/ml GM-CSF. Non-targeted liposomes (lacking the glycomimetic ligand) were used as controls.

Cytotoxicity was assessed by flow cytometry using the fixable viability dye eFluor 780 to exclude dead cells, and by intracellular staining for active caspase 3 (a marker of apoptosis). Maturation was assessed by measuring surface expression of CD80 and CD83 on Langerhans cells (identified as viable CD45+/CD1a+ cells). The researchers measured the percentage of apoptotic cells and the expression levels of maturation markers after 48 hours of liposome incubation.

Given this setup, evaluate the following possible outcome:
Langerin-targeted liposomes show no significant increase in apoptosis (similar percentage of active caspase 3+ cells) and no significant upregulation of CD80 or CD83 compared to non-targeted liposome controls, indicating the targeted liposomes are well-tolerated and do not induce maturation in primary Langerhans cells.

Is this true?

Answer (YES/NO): YES